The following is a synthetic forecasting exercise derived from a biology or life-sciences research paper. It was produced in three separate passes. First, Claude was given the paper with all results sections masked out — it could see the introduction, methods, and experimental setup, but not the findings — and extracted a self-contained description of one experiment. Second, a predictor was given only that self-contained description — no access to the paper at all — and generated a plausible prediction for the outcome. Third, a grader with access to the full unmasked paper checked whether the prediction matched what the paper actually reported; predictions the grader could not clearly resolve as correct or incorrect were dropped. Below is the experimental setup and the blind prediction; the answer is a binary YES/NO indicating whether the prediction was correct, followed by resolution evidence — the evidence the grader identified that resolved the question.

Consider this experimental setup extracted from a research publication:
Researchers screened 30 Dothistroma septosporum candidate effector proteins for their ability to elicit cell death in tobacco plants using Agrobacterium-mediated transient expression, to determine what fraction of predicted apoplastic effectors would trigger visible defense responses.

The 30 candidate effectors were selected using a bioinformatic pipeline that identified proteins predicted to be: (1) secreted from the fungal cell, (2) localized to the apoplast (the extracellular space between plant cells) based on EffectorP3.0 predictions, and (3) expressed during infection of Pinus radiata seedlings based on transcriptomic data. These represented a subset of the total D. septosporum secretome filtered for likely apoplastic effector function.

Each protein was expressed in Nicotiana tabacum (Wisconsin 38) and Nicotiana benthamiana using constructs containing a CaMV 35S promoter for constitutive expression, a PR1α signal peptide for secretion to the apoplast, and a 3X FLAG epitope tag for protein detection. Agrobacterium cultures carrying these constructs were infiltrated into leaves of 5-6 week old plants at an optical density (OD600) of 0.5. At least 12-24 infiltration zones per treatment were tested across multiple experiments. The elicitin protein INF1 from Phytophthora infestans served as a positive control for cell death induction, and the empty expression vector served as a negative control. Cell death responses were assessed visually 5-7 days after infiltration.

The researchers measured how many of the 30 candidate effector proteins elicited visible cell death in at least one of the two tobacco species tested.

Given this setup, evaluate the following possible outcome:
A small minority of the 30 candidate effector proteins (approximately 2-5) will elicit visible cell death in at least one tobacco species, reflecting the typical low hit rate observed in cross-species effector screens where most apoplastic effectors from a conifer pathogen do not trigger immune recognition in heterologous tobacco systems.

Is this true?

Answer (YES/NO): NO